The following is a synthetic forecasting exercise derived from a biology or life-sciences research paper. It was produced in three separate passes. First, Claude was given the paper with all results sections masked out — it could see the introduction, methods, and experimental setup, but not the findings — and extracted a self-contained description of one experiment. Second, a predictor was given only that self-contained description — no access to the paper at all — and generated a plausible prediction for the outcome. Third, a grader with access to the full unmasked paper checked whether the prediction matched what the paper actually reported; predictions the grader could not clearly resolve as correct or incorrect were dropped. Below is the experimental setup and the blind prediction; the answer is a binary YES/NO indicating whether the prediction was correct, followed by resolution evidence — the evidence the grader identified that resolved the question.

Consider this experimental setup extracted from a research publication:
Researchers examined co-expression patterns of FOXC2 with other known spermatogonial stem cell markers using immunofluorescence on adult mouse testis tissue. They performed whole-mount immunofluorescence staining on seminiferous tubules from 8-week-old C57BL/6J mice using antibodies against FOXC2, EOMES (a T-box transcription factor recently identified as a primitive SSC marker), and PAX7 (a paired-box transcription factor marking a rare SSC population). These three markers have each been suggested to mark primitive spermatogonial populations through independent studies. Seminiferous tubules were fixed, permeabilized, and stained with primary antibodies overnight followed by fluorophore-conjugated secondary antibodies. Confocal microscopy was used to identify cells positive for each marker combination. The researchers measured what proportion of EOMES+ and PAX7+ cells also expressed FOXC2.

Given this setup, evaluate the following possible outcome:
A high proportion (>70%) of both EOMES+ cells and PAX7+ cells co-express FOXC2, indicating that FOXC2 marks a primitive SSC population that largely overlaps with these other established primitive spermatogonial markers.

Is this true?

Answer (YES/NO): NO